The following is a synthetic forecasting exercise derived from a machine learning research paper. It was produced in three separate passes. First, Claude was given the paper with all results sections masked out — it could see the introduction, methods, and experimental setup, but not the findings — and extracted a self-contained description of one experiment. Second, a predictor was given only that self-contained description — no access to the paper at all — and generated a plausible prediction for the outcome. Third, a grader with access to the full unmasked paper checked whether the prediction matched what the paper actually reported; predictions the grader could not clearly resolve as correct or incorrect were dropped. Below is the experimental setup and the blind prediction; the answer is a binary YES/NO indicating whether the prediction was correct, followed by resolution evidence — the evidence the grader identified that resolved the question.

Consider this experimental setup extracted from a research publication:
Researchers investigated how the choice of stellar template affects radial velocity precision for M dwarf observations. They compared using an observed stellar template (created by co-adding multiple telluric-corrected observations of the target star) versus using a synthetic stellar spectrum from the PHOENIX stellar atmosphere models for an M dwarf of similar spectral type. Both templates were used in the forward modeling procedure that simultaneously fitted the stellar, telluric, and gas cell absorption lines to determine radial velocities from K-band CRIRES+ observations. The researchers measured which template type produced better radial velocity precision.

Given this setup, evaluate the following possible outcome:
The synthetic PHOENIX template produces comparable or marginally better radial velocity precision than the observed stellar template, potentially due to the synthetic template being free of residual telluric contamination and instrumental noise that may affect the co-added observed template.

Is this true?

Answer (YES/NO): NO